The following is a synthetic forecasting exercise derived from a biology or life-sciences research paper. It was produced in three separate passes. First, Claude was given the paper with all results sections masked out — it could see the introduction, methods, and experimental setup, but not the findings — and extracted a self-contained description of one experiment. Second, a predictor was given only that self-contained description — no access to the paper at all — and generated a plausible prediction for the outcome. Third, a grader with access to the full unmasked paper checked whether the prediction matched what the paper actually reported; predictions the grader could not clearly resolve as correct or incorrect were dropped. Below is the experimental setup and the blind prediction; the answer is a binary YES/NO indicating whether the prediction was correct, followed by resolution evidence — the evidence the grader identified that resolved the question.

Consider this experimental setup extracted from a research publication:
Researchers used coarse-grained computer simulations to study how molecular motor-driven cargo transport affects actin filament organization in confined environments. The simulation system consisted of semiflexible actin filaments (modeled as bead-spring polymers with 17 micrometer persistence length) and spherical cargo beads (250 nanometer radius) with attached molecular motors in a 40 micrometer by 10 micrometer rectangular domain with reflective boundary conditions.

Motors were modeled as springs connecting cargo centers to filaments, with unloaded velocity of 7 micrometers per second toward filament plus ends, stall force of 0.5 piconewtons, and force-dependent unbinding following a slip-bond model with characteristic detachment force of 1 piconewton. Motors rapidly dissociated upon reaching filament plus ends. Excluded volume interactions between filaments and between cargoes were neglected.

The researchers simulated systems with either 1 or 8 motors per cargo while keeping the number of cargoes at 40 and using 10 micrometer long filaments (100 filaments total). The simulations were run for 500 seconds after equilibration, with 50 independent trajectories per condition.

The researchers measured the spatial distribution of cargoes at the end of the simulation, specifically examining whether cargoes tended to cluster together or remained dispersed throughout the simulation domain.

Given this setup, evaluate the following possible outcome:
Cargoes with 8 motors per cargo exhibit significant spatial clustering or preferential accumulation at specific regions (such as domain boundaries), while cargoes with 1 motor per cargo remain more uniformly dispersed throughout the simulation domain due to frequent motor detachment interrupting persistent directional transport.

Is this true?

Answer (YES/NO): YES